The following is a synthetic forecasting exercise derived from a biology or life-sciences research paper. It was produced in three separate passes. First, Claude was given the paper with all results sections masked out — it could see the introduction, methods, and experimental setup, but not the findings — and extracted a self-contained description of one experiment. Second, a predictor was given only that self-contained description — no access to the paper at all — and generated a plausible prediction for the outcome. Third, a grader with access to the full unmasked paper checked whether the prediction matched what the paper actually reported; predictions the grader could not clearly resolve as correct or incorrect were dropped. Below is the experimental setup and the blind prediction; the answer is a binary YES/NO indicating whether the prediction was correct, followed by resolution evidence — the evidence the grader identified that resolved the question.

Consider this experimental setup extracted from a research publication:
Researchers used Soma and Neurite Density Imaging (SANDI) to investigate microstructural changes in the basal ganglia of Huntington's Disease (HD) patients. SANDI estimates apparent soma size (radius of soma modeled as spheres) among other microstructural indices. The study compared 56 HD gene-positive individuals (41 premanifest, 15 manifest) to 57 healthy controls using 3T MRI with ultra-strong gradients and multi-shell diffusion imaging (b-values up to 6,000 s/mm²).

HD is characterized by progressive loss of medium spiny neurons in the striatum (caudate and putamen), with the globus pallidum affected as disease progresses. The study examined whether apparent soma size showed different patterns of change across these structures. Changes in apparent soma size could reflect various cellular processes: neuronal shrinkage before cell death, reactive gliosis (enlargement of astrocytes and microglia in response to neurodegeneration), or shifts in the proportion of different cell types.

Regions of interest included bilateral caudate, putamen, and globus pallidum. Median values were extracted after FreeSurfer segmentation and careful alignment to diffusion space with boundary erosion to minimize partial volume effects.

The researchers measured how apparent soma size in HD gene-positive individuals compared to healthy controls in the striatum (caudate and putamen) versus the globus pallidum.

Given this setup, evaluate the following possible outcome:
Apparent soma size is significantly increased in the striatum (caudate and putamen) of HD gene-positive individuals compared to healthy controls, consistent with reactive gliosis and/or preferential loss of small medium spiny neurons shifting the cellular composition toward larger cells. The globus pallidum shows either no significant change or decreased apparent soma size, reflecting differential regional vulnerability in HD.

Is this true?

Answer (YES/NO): YES